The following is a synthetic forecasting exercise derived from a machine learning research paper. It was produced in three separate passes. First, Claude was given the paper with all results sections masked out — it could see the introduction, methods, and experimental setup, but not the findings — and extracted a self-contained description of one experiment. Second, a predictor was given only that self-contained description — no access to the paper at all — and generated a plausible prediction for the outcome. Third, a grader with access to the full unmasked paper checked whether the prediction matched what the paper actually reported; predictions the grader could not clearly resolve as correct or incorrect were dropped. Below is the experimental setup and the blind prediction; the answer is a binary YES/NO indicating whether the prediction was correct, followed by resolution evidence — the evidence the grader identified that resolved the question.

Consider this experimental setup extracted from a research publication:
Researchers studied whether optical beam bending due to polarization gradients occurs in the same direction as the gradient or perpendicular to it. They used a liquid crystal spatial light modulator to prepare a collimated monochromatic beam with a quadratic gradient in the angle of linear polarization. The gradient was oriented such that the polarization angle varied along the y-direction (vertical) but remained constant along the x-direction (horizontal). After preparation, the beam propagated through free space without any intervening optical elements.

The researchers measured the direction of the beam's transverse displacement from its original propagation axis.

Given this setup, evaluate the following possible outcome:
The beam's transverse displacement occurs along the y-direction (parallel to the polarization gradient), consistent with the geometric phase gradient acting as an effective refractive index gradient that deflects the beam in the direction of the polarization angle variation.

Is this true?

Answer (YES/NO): YES